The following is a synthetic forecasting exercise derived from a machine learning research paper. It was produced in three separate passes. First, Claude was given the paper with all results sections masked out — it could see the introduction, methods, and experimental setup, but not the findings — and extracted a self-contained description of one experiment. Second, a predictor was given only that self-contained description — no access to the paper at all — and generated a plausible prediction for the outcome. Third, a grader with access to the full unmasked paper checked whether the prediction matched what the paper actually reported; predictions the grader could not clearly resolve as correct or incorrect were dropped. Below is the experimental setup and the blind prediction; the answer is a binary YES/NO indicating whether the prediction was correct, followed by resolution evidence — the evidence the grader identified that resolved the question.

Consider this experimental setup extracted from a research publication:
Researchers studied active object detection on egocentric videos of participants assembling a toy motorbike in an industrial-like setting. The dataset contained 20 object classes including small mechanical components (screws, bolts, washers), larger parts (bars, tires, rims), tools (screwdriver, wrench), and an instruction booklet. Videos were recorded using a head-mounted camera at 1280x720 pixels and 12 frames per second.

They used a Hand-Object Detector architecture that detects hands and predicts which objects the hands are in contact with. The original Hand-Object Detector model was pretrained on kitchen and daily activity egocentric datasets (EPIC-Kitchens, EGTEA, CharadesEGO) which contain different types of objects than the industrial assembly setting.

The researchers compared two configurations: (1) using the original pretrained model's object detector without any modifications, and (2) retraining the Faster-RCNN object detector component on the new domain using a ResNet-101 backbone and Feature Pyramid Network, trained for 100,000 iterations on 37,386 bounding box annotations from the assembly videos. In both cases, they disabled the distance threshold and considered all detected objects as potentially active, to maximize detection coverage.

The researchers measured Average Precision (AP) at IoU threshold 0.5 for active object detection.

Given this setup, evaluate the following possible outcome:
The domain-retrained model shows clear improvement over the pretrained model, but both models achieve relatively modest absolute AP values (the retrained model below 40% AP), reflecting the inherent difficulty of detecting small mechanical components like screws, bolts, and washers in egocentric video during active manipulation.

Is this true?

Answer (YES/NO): YES